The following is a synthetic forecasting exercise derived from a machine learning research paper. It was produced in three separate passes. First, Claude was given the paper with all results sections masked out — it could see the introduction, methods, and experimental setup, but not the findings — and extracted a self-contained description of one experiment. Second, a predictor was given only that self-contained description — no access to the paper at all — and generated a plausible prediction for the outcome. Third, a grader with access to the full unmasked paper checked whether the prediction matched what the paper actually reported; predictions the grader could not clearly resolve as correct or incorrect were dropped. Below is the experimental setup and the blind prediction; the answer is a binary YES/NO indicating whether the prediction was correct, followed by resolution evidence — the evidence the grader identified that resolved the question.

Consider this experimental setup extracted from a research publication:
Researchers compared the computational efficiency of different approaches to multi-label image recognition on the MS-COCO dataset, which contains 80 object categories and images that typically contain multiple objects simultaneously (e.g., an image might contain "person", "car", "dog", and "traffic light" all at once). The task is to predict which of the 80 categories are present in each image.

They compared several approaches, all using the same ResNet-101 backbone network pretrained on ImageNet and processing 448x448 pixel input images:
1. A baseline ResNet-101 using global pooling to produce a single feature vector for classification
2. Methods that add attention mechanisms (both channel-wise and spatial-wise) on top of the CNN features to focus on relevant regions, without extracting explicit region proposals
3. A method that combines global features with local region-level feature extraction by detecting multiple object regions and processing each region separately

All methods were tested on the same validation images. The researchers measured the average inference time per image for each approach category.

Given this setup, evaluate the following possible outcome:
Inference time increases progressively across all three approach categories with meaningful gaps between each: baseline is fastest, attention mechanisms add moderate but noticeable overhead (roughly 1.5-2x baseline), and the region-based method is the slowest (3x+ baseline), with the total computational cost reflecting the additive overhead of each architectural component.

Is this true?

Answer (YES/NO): NO